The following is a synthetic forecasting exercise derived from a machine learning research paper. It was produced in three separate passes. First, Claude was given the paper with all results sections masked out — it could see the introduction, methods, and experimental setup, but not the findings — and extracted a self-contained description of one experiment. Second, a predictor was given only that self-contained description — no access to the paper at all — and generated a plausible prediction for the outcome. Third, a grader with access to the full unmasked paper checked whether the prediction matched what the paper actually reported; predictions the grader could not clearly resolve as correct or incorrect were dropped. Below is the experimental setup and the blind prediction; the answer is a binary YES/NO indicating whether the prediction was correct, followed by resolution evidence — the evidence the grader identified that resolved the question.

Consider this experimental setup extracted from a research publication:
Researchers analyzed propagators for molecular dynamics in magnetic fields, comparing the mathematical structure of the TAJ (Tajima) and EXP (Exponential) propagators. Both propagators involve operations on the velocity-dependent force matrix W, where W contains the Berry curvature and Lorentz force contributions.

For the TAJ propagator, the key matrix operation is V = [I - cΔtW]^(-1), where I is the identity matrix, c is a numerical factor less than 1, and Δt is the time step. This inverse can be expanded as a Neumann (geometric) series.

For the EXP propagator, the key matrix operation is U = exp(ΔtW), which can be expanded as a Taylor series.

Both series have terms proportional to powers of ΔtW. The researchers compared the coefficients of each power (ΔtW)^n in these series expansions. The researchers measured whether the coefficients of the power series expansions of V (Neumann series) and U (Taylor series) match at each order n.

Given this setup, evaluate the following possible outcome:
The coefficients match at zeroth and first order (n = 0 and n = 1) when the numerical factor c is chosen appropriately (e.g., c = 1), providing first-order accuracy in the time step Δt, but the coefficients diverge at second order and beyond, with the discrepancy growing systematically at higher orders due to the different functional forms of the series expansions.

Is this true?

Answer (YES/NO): YES